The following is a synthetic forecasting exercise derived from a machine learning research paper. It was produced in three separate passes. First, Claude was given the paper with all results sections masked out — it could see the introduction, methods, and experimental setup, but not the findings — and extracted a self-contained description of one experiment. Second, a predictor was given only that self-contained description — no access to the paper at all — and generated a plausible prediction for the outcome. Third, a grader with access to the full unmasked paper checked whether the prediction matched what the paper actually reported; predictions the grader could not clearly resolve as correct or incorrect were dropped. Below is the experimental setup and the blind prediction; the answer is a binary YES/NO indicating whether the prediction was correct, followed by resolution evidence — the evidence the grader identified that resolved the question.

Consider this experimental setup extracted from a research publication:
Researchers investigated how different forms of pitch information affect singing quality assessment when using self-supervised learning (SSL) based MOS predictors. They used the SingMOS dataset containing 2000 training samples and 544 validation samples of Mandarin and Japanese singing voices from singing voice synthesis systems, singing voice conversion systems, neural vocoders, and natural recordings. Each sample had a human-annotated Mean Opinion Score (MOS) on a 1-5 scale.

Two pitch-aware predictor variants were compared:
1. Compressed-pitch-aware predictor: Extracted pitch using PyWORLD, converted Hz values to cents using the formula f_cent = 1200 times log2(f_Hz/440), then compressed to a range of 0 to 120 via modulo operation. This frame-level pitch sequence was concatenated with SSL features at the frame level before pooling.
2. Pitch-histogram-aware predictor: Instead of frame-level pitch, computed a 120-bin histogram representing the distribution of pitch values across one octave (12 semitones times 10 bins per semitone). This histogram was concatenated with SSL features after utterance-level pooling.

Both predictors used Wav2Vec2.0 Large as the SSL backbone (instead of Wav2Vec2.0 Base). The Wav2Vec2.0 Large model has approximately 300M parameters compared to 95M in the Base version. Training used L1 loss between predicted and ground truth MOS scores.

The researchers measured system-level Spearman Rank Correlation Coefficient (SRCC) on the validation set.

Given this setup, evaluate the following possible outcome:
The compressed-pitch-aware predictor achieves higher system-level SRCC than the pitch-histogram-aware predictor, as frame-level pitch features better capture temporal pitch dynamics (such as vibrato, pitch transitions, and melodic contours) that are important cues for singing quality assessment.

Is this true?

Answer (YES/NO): NO